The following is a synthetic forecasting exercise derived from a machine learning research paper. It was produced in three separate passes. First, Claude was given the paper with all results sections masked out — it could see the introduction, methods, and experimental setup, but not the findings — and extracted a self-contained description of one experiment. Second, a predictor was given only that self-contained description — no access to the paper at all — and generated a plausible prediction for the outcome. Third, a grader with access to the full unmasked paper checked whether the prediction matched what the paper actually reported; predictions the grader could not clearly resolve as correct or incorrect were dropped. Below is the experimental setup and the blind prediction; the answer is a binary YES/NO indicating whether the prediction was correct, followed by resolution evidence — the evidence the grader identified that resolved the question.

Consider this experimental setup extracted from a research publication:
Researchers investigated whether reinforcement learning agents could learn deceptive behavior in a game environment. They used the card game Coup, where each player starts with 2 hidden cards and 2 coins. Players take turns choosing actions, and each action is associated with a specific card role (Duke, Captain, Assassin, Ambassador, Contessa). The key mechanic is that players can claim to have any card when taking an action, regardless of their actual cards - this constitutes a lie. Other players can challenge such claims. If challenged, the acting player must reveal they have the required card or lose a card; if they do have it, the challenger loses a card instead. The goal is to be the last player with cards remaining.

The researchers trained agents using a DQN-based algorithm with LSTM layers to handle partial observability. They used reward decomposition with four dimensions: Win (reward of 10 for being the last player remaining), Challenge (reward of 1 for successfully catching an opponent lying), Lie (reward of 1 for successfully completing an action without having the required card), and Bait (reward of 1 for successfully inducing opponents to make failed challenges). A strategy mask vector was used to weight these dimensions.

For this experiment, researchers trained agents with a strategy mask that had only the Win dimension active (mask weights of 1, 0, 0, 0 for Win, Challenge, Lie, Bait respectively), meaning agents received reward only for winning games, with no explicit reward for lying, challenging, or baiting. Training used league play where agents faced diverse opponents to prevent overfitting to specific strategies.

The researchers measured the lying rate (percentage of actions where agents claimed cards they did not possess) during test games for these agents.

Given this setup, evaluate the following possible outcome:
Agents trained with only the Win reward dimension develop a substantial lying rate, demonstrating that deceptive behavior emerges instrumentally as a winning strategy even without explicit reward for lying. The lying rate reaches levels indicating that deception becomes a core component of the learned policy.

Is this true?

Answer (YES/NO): YES